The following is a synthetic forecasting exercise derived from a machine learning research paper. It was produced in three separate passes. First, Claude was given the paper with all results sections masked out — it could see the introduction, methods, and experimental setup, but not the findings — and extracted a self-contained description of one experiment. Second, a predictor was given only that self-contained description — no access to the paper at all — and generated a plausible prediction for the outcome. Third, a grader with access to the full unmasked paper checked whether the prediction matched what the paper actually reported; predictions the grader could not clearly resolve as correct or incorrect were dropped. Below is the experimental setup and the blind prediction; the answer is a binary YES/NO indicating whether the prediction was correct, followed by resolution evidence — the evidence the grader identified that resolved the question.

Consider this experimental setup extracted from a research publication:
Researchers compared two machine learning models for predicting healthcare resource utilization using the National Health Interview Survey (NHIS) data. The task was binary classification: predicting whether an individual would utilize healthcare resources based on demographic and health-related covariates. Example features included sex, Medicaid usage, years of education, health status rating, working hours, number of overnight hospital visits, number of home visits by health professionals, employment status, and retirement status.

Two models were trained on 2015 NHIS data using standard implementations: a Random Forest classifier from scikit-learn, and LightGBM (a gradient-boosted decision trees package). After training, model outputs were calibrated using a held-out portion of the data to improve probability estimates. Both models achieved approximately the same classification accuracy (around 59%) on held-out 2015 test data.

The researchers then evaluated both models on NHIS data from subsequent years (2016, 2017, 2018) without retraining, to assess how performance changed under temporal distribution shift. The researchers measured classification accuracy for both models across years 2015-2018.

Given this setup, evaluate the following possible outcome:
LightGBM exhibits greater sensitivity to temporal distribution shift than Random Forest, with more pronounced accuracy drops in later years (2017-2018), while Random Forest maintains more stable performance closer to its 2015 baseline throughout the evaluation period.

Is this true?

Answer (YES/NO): YES